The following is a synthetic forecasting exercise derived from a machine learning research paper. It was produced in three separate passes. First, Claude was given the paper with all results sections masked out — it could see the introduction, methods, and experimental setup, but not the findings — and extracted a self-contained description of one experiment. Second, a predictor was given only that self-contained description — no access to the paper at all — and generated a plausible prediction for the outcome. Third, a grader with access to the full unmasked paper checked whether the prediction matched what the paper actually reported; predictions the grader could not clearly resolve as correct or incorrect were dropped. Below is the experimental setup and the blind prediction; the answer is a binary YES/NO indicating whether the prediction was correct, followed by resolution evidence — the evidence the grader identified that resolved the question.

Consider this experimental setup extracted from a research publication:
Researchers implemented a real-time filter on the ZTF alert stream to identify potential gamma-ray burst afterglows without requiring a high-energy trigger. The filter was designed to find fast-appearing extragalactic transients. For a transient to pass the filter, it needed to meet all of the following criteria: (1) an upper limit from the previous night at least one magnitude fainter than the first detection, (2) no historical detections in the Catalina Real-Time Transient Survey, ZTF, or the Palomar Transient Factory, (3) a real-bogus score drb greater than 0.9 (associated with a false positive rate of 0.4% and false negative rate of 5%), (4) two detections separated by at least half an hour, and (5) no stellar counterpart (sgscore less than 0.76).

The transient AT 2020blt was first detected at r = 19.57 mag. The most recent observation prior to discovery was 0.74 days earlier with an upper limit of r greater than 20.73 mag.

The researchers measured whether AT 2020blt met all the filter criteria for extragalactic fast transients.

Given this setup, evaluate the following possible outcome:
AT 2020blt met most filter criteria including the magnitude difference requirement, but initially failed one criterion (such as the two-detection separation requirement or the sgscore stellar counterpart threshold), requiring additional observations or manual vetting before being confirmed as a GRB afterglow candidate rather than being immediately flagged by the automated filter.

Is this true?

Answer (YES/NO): NO